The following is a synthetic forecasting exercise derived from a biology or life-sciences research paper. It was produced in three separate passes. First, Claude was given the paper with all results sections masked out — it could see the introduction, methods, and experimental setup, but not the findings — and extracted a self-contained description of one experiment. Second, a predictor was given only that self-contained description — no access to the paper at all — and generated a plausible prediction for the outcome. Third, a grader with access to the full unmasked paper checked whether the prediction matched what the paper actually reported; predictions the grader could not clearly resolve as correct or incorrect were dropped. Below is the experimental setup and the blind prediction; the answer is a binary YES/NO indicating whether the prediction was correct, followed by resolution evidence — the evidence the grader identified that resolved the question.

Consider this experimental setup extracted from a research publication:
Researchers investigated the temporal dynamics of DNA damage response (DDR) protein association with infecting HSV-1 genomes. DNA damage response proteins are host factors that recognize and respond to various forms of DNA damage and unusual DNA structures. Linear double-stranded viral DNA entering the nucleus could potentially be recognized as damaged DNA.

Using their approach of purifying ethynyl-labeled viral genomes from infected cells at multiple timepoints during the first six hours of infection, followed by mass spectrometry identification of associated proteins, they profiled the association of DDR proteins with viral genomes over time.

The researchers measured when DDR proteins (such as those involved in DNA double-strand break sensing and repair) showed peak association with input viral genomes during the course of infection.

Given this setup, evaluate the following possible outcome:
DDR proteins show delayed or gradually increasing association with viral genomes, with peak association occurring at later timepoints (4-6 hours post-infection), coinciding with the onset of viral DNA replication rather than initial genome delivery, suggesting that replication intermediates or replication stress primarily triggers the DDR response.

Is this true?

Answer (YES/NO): NO